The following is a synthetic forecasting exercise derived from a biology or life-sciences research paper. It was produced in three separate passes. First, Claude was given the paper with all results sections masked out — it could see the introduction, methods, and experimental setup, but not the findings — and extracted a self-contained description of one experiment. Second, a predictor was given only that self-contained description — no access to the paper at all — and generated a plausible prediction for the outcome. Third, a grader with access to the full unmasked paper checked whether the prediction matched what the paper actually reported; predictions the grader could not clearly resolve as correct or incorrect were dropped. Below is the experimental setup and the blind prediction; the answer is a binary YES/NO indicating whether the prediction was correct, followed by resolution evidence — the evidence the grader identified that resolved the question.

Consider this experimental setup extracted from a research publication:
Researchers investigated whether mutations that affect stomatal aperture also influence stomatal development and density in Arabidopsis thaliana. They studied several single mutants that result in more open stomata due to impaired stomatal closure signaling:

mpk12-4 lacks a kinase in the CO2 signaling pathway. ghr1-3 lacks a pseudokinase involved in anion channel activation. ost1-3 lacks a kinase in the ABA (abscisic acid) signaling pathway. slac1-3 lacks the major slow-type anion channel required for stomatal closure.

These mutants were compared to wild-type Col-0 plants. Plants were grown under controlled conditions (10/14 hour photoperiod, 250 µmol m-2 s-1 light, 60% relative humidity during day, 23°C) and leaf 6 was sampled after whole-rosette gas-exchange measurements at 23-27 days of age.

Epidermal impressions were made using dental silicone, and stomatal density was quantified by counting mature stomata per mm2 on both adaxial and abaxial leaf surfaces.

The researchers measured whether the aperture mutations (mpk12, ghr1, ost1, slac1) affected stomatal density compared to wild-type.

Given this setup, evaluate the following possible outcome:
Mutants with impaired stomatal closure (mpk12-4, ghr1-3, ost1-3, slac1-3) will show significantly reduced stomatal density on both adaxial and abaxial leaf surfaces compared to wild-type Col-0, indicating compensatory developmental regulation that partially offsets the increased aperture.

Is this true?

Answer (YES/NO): NO